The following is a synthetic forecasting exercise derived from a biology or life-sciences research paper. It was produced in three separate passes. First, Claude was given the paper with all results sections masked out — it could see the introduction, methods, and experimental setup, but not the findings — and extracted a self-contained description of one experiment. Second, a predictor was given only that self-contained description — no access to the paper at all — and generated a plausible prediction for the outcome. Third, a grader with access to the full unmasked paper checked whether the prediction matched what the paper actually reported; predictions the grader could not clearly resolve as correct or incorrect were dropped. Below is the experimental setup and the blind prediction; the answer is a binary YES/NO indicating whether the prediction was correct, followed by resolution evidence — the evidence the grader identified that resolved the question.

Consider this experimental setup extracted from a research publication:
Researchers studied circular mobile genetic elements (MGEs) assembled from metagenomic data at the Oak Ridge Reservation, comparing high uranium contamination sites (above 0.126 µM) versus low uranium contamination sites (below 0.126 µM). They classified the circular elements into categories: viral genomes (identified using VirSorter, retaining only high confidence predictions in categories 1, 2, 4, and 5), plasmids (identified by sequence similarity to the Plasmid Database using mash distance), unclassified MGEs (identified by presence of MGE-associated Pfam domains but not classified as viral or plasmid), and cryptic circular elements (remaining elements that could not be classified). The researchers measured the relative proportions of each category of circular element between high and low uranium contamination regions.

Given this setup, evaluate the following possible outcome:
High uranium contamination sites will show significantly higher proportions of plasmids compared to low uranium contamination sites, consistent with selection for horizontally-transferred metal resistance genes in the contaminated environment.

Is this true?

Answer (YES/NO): YES